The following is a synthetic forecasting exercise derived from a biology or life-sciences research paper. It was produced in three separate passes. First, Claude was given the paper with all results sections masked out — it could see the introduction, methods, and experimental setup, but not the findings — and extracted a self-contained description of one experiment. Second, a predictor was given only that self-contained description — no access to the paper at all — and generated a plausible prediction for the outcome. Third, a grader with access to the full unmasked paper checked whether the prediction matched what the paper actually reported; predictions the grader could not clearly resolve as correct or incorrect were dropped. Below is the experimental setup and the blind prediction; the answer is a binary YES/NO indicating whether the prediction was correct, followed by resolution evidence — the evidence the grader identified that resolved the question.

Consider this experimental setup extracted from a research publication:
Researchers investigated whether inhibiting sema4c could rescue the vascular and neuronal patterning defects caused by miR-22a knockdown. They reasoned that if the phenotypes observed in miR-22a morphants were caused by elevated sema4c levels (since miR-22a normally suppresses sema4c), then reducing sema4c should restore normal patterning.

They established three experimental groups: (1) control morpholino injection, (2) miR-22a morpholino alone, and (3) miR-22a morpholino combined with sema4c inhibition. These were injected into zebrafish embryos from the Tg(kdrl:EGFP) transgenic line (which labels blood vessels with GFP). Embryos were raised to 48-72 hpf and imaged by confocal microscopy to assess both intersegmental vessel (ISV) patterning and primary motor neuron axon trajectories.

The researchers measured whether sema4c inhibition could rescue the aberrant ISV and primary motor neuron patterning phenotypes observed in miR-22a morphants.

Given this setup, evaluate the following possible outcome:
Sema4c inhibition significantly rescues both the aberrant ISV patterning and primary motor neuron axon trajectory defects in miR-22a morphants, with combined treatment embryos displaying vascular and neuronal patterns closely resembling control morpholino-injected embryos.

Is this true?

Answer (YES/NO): NO